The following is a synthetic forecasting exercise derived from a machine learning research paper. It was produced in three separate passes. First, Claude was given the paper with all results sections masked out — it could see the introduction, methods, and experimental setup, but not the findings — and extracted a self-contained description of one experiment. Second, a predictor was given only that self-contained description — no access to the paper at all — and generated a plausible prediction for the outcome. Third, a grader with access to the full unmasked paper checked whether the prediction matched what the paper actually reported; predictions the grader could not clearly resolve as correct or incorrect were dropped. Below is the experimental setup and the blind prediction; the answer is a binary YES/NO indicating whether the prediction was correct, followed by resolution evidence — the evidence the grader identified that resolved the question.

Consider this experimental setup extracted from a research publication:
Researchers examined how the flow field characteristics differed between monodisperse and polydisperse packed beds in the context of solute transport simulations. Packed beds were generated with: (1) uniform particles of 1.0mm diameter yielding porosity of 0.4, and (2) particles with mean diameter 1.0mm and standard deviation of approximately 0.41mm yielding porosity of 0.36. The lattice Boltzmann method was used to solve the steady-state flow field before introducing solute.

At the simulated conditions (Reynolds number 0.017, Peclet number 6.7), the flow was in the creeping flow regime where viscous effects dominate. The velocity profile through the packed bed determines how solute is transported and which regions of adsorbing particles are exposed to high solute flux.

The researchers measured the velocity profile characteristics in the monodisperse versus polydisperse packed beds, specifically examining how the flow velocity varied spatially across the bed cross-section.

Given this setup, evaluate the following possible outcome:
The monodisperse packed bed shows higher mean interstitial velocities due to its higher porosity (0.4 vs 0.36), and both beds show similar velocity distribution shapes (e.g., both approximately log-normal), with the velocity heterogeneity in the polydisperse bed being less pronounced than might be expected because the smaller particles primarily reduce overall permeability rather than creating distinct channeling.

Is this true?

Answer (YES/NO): NO